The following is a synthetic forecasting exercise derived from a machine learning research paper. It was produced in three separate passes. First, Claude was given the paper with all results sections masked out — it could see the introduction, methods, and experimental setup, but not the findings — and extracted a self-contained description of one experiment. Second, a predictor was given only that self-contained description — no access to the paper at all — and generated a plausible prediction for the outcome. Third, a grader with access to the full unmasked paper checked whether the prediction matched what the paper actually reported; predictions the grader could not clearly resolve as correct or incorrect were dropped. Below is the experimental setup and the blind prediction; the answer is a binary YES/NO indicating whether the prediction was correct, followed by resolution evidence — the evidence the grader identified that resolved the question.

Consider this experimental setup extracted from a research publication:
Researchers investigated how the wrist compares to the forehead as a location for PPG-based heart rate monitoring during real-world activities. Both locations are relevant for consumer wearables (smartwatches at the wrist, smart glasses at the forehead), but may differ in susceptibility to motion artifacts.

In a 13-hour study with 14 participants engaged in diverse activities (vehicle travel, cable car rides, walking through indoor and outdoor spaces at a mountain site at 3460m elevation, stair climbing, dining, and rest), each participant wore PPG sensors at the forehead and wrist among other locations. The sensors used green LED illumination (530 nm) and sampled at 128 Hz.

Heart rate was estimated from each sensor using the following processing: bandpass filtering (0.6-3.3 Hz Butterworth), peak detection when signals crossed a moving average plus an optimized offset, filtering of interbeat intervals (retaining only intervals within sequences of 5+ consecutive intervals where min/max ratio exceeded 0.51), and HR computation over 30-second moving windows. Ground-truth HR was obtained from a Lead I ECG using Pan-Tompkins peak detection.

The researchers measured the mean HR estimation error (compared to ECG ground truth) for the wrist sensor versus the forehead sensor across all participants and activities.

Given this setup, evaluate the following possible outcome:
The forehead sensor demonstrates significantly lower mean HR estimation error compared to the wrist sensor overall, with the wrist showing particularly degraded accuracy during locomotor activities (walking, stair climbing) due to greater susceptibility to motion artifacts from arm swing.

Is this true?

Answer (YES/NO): NO